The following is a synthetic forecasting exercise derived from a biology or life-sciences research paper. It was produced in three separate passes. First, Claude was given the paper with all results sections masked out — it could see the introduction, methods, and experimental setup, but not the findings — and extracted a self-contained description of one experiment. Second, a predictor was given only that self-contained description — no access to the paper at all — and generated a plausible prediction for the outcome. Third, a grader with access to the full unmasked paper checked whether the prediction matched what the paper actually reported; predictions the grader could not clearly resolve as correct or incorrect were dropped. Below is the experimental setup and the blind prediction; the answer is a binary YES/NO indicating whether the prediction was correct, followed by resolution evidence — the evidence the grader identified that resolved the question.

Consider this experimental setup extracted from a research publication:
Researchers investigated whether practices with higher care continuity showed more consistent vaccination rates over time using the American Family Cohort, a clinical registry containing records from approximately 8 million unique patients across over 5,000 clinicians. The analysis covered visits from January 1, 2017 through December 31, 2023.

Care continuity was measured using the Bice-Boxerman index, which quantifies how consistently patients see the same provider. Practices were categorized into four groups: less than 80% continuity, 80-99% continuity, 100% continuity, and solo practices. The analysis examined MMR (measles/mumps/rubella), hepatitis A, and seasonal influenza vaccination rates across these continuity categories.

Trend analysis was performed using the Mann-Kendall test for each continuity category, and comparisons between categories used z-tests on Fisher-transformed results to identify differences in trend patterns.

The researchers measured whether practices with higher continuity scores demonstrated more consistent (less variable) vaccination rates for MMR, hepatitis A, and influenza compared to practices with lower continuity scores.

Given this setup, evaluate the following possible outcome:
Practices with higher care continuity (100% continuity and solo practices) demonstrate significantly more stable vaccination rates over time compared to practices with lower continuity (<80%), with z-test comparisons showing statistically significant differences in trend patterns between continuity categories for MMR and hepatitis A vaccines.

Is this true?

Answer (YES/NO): NO